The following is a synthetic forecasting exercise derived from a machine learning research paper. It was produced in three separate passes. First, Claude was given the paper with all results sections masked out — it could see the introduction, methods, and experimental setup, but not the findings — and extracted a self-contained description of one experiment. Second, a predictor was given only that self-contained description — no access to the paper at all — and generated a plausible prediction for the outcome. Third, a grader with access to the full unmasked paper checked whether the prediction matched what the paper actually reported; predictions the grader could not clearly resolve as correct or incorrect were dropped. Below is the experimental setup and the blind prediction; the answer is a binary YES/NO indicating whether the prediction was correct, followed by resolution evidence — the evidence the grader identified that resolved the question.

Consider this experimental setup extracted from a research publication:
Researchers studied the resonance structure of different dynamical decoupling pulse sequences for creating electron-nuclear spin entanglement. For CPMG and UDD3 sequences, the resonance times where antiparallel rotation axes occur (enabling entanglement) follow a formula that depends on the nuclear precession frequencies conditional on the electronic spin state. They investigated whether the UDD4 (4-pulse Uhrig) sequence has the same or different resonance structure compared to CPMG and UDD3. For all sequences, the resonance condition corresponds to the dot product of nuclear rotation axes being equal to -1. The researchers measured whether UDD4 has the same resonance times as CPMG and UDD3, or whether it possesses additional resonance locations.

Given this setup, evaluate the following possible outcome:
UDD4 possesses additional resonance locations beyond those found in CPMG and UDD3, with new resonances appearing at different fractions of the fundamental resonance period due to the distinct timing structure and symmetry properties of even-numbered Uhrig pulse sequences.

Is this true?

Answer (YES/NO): YES